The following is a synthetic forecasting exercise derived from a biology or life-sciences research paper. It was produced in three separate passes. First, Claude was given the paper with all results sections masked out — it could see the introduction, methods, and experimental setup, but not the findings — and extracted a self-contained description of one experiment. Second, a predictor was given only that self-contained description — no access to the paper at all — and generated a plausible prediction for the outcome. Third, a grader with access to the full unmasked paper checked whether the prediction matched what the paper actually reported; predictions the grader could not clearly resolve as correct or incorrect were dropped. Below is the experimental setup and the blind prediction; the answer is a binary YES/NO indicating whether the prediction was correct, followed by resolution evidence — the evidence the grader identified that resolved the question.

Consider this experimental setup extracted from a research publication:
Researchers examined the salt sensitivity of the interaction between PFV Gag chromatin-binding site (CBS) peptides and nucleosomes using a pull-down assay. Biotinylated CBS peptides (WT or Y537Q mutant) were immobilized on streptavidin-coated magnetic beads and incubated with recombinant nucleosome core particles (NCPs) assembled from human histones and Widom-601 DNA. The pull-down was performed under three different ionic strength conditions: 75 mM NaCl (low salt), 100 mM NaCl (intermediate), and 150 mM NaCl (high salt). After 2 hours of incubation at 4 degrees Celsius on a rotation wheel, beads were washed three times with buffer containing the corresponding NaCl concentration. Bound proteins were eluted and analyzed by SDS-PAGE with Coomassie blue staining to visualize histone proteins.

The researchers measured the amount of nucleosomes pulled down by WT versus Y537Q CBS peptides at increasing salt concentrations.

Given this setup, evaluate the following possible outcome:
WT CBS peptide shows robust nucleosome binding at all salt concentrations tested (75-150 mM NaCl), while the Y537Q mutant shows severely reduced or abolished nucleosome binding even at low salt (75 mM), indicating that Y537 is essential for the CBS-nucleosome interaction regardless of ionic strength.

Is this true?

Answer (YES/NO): NO